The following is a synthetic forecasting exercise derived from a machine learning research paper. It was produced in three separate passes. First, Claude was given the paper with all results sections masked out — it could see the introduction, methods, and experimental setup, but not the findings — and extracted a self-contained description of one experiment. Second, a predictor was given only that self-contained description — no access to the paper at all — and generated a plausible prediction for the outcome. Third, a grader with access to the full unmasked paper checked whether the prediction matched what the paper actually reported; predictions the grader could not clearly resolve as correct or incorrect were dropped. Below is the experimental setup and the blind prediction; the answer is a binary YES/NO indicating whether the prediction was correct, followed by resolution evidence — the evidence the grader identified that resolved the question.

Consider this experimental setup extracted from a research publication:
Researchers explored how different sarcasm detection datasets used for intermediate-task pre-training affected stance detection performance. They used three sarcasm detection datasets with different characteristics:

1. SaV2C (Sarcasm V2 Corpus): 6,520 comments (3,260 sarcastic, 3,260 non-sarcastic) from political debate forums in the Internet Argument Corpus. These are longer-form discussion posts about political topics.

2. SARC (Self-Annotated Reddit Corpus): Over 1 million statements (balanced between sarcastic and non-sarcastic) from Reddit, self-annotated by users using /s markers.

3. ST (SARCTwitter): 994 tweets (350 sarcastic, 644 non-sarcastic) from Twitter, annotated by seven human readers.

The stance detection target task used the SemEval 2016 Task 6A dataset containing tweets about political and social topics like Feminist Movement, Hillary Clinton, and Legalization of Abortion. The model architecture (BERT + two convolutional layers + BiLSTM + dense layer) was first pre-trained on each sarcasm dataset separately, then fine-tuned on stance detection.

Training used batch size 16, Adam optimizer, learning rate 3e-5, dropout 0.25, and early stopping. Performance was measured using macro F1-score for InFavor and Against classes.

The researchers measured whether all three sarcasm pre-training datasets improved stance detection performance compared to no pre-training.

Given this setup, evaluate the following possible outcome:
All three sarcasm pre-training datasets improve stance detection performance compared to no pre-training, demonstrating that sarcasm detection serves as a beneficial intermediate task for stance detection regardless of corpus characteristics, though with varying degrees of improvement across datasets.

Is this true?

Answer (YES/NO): NO